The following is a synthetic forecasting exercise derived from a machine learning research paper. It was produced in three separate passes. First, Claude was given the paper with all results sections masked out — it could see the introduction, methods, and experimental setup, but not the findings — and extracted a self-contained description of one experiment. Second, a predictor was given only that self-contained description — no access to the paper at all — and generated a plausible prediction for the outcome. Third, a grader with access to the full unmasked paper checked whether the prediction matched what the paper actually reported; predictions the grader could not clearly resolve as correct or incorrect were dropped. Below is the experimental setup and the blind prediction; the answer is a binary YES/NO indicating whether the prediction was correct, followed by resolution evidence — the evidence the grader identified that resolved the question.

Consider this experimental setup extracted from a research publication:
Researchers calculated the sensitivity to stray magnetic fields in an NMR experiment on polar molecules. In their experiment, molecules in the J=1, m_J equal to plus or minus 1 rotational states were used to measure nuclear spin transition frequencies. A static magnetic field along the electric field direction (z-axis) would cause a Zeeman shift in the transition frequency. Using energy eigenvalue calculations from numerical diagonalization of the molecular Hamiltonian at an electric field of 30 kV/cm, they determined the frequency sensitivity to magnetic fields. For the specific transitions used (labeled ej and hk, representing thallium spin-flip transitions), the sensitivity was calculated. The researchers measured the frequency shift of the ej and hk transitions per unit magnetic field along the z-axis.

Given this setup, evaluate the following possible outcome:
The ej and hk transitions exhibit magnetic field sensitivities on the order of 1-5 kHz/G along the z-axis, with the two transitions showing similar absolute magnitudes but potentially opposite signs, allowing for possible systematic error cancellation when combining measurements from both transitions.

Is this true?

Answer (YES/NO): YES